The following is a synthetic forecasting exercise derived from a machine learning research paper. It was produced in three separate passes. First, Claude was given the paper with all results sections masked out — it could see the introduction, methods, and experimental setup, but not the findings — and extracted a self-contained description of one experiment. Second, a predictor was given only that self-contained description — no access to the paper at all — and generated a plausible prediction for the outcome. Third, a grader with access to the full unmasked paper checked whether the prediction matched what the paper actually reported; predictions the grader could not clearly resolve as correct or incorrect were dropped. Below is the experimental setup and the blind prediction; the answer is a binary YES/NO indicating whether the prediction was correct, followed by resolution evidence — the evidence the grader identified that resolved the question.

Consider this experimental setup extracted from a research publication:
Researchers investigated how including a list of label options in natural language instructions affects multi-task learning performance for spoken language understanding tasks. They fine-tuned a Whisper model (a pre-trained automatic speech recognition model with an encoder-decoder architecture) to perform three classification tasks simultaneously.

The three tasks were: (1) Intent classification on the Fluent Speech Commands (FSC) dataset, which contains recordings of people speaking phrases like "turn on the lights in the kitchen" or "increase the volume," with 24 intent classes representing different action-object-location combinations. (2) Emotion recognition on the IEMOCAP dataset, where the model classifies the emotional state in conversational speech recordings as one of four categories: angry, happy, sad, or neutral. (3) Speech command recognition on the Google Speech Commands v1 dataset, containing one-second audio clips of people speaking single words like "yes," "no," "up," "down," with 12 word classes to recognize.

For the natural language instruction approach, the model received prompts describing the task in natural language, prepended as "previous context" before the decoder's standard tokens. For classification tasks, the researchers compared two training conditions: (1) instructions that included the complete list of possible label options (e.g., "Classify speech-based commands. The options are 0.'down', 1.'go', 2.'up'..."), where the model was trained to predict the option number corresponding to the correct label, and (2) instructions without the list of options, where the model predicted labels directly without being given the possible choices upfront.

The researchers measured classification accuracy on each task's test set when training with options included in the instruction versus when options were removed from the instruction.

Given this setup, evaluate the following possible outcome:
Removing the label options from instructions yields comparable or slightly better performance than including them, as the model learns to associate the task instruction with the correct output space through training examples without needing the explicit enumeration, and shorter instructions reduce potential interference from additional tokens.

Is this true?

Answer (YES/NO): NO